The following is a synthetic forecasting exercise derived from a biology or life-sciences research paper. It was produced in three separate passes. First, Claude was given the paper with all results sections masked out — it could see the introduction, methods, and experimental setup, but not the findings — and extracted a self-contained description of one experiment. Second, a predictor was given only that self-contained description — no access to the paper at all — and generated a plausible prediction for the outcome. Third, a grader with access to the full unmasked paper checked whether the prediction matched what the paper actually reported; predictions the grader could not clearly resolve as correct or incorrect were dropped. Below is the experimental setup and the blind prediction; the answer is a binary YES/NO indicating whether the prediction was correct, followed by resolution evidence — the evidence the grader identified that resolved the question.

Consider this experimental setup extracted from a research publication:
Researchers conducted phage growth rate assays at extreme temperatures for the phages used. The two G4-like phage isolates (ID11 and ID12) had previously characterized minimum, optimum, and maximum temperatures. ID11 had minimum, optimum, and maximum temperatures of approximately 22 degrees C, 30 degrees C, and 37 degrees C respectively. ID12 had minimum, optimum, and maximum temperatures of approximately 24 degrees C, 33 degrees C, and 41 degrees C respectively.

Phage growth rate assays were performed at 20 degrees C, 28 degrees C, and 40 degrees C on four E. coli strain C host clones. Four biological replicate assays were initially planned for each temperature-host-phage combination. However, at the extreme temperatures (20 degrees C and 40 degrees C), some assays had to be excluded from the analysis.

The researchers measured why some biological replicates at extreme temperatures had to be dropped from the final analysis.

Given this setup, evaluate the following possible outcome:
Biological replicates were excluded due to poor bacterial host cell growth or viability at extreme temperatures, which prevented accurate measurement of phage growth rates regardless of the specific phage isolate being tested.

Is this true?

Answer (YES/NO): NO